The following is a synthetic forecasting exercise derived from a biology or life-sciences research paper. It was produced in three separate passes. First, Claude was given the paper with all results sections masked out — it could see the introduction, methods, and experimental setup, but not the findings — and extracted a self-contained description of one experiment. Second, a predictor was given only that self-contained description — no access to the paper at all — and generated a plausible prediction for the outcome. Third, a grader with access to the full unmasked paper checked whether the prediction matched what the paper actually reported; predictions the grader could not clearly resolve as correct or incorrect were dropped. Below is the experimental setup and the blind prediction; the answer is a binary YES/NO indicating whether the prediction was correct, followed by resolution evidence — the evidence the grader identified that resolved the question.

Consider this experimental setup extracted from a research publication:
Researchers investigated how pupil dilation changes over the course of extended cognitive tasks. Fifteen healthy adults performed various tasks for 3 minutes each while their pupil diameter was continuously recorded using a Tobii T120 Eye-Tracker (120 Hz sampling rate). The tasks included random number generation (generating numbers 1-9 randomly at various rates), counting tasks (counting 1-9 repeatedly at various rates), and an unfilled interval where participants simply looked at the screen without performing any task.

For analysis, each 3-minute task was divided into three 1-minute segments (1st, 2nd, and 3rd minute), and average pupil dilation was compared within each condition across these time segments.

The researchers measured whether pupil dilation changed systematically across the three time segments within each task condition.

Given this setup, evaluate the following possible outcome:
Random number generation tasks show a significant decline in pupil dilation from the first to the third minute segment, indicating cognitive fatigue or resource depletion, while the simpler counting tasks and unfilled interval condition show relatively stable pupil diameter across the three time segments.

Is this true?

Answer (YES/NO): NO